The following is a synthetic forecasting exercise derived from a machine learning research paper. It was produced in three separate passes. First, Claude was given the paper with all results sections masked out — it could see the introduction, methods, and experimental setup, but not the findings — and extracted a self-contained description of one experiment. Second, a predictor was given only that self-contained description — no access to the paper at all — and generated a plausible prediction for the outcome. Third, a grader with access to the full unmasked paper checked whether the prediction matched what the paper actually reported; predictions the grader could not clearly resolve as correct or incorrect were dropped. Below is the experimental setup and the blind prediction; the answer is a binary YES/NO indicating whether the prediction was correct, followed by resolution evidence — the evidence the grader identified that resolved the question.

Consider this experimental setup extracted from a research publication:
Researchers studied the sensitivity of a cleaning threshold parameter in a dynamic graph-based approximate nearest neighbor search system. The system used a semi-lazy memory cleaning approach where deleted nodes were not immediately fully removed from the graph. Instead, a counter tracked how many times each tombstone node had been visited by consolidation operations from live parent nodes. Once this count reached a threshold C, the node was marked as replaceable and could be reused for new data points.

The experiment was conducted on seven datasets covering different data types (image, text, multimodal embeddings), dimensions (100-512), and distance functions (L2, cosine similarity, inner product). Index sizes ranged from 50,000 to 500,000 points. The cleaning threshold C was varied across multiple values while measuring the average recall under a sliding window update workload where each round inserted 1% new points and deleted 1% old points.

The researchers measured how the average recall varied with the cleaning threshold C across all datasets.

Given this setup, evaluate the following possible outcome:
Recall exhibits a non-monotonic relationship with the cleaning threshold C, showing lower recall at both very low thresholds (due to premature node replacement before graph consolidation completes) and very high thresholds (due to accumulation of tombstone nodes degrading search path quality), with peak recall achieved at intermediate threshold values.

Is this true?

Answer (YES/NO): NO